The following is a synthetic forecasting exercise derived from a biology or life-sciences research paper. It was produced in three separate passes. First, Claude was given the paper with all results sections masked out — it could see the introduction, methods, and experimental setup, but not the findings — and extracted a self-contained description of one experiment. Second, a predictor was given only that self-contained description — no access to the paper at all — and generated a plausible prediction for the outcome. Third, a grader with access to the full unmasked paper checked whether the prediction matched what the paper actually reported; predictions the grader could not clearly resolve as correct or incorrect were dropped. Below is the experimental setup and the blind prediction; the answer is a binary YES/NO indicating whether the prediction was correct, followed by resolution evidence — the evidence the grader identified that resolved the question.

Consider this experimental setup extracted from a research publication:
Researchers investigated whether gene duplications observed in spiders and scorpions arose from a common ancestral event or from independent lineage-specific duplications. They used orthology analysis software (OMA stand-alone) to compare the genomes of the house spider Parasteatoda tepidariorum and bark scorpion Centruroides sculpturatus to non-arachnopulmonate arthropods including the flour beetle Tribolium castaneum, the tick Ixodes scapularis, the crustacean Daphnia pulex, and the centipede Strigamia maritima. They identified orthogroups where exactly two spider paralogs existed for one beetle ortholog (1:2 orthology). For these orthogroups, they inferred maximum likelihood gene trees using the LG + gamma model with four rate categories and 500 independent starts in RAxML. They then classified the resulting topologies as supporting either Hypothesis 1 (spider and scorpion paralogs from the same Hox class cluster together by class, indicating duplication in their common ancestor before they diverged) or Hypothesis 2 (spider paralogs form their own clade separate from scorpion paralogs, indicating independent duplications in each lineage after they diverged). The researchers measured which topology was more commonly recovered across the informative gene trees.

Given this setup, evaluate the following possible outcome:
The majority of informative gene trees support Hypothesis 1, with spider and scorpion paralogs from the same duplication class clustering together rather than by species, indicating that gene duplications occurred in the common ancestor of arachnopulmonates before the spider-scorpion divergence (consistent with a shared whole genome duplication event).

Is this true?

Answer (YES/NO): YES